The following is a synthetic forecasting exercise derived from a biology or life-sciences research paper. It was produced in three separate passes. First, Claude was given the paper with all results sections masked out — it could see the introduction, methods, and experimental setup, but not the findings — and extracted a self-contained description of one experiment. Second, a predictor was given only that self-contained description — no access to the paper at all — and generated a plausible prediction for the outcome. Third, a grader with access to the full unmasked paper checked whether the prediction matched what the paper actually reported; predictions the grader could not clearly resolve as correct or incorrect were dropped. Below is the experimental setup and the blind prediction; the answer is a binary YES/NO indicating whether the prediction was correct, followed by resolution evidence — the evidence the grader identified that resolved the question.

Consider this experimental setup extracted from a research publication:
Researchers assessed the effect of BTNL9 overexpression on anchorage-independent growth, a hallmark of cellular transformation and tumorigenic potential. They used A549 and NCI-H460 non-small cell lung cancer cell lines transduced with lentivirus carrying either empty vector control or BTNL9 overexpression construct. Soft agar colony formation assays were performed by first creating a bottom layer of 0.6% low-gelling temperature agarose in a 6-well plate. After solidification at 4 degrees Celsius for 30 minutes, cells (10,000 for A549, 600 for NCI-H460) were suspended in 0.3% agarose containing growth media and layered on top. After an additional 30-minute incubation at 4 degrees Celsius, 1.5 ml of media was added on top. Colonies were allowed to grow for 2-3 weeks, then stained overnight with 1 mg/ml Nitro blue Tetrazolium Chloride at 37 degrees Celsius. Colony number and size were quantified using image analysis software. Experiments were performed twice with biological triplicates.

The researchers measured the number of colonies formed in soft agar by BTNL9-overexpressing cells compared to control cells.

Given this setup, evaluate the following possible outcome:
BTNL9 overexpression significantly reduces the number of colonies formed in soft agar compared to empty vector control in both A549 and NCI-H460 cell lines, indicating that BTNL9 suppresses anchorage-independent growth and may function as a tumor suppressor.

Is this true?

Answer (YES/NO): YES